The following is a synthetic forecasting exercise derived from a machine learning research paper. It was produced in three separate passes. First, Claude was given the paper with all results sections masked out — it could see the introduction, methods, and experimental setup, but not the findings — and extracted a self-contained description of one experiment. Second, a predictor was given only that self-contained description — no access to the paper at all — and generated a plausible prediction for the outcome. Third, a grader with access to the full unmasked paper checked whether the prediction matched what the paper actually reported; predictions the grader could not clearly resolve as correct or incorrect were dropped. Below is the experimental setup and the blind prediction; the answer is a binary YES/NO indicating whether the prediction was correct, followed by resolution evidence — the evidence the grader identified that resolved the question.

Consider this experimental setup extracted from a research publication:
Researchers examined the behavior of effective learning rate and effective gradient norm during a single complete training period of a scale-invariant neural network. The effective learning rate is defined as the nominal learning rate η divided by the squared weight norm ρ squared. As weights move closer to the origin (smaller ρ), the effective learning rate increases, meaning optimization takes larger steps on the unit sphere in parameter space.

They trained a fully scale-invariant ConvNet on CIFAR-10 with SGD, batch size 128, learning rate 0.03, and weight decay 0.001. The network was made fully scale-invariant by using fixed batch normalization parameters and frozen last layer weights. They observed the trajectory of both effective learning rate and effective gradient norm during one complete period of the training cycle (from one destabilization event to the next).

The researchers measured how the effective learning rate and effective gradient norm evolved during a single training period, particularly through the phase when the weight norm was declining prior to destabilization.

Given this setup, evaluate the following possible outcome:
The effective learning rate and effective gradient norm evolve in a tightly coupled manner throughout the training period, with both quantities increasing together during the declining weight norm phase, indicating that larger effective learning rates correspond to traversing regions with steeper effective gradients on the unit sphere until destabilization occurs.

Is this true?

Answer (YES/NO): NO